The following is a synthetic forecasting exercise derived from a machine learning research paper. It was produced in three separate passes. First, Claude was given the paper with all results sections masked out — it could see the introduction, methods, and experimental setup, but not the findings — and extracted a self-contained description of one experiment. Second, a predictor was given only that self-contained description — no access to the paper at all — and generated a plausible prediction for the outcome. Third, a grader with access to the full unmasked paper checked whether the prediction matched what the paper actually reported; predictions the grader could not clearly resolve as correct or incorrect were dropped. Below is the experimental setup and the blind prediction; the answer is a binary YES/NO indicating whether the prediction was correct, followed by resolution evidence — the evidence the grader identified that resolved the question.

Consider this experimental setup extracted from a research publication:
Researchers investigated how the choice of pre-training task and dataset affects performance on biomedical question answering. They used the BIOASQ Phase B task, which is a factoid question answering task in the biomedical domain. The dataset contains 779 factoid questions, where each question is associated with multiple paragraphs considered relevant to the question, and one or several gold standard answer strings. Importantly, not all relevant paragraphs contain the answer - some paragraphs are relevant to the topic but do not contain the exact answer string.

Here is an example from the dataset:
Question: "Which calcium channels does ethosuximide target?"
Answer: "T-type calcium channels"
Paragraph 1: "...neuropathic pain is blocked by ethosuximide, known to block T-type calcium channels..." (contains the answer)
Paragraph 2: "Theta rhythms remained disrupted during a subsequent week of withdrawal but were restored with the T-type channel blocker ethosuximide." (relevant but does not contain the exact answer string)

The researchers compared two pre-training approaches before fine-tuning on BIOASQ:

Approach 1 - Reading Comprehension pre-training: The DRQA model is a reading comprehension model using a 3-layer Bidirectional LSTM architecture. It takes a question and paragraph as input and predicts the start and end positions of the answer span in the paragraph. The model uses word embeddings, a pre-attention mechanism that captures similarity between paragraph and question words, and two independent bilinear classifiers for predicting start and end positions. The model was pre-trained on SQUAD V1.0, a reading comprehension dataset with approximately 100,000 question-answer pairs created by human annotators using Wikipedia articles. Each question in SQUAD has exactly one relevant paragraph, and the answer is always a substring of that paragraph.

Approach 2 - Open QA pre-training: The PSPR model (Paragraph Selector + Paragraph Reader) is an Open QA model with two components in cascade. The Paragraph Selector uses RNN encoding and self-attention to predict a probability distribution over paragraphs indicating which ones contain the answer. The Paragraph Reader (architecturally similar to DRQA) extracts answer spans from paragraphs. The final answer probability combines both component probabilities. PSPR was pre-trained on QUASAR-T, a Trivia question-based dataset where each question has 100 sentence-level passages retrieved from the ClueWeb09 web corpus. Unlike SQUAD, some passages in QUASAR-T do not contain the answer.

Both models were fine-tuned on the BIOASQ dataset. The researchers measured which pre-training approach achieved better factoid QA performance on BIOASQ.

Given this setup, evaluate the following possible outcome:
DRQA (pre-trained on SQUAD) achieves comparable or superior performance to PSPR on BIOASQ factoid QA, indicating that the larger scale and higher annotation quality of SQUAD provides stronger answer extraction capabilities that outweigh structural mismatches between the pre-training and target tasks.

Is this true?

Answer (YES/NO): NO